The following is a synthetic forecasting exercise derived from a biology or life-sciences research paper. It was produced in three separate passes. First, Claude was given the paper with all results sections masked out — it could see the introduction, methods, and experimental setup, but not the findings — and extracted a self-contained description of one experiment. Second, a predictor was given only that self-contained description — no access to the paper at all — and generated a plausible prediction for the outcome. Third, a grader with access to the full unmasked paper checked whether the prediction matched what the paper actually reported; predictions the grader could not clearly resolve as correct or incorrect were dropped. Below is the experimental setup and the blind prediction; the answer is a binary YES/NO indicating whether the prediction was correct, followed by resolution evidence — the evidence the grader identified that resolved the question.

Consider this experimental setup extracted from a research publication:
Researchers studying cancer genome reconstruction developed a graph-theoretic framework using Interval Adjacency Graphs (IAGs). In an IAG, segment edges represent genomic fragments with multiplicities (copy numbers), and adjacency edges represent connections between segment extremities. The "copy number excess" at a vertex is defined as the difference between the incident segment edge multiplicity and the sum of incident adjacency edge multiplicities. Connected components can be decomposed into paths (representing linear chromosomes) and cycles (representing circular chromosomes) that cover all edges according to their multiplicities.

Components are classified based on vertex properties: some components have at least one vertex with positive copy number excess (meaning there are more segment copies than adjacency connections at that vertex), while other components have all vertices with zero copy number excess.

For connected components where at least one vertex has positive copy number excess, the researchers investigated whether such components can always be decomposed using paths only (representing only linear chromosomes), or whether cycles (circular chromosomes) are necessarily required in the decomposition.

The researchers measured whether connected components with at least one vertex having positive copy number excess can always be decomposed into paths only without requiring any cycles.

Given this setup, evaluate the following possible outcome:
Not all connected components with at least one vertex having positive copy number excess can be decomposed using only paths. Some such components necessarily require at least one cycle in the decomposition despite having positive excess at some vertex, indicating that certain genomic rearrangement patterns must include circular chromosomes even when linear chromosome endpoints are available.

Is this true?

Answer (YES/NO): NO